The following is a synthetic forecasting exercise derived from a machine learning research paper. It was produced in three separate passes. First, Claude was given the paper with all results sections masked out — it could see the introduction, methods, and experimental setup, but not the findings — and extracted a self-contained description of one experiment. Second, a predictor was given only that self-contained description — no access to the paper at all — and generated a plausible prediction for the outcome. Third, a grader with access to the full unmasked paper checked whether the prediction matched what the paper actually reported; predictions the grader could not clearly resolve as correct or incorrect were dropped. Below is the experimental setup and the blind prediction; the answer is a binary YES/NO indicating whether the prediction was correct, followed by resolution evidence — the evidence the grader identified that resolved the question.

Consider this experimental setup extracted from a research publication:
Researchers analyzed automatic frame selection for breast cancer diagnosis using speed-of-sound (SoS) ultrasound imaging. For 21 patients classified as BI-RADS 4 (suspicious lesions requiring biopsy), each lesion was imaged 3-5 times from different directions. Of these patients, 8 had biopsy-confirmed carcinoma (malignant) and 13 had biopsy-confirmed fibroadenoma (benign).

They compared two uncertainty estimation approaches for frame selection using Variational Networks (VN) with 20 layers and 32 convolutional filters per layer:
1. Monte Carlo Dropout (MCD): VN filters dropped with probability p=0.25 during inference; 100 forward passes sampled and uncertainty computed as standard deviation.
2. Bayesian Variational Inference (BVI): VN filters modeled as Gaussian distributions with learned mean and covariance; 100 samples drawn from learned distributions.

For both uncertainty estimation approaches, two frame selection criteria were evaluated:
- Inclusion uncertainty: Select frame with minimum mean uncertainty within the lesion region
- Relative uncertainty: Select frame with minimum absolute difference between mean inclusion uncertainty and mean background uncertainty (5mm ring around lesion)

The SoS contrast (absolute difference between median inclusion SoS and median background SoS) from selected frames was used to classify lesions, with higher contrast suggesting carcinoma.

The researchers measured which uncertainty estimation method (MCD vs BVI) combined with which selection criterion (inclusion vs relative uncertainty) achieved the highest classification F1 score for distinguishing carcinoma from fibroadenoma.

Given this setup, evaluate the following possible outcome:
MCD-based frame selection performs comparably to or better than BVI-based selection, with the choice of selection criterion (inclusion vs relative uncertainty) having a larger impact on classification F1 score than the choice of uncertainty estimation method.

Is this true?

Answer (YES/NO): NO